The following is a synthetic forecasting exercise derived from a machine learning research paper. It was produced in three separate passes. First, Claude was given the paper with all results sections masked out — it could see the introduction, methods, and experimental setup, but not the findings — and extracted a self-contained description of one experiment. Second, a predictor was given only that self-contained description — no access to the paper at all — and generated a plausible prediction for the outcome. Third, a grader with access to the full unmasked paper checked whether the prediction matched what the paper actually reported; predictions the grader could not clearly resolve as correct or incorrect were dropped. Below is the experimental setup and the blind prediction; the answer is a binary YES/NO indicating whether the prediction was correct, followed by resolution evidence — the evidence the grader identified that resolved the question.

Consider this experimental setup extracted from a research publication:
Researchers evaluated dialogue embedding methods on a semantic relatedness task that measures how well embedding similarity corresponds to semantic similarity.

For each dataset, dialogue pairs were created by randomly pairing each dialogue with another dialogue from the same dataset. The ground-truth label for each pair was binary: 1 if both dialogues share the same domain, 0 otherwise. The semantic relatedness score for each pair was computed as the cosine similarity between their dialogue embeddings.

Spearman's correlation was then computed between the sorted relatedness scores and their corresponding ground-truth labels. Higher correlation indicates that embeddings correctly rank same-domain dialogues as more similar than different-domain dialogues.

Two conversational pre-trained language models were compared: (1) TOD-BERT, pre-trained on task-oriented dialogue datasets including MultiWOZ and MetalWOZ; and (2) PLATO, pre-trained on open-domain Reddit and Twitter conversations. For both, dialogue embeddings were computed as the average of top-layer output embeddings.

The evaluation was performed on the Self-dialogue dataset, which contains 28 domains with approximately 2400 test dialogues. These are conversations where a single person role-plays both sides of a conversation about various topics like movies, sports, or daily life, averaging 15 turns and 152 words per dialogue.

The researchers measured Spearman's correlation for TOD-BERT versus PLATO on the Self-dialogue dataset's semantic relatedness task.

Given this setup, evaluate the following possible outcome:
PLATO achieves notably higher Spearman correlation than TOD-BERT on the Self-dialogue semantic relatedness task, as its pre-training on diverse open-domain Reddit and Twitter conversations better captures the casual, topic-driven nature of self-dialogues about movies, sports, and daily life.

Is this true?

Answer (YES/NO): YES